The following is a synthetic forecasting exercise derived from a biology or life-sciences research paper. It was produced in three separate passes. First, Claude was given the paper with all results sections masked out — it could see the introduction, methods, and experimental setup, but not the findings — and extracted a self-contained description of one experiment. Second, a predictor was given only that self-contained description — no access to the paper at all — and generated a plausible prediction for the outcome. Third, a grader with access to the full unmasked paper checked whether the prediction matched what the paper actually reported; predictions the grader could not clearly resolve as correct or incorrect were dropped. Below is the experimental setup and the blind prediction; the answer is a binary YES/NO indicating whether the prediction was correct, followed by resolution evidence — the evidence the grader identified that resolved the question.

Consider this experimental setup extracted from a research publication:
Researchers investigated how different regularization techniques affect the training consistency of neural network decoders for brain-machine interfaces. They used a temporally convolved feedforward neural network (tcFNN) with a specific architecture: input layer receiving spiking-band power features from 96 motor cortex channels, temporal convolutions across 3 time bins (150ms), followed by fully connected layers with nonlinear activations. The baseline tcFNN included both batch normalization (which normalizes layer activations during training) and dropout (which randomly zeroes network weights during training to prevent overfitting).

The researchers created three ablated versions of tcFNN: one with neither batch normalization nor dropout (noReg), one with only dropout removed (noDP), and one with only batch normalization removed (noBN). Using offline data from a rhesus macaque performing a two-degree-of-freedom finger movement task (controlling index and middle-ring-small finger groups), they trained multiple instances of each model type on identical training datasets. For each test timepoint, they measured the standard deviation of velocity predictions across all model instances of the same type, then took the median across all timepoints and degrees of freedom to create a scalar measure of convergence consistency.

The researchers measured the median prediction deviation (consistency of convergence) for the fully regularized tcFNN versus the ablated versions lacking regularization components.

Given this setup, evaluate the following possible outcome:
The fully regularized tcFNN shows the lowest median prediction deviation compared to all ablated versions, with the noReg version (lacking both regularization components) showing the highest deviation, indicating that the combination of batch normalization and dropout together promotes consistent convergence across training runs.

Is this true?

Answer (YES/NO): YES